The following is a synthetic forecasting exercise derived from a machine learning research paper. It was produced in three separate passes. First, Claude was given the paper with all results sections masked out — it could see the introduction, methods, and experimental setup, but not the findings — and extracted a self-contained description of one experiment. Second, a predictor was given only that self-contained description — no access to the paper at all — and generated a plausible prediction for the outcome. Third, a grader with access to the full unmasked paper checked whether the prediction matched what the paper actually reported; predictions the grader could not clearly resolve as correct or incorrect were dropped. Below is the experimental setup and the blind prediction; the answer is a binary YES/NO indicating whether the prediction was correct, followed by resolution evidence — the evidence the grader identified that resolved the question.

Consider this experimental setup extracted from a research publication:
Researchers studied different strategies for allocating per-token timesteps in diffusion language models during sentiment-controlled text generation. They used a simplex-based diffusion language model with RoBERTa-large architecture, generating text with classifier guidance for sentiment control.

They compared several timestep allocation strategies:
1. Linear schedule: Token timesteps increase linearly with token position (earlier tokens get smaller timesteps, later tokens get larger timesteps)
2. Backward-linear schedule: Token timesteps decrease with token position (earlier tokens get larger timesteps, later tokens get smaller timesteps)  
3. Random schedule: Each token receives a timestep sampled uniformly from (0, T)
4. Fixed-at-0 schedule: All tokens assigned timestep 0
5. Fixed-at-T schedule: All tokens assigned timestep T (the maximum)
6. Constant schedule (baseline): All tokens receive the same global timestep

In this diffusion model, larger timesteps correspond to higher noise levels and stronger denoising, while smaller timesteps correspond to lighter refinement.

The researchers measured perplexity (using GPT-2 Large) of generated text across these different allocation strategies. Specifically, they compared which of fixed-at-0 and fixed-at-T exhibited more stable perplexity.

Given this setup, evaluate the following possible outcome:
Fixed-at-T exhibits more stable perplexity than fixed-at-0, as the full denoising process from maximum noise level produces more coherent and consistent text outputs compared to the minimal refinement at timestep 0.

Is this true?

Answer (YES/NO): NO